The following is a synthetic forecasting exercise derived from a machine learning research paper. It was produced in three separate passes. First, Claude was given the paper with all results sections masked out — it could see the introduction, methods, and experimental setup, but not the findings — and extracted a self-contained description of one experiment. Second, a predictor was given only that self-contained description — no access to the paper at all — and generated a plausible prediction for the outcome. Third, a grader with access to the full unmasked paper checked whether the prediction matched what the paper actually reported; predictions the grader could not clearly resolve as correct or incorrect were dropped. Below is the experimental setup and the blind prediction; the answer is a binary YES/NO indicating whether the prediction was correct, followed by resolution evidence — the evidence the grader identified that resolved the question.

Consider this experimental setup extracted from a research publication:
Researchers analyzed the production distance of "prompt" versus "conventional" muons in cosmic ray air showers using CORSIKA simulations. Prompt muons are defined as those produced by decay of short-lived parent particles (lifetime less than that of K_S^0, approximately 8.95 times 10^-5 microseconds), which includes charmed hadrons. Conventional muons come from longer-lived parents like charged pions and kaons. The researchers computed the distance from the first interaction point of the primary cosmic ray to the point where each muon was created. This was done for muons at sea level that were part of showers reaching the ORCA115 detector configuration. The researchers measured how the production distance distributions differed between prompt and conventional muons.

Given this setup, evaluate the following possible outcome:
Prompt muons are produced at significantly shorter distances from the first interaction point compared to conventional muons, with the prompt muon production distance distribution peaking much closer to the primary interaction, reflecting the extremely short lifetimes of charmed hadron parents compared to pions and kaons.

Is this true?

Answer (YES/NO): YES